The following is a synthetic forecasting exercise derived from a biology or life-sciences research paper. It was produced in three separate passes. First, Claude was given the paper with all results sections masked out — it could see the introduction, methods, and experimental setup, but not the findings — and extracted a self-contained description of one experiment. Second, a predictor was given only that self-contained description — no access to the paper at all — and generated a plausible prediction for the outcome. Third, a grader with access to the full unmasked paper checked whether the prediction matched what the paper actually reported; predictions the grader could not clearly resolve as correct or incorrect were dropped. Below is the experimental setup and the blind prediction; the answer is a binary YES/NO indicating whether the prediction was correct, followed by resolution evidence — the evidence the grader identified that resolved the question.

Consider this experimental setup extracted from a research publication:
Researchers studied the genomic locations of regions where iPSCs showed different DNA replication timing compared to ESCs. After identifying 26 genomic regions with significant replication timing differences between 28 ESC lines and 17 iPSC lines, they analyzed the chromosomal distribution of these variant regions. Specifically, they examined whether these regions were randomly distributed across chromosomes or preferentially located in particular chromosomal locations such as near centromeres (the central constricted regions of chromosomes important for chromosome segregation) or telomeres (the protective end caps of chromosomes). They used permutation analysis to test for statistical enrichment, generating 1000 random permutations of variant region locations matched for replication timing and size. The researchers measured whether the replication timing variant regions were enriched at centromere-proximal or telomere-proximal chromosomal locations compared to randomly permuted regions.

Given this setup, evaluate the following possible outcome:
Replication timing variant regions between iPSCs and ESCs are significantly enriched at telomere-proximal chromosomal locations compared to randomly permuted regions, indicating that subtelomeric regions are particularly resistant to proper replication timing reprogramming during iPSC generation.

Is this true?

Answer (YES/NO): YES